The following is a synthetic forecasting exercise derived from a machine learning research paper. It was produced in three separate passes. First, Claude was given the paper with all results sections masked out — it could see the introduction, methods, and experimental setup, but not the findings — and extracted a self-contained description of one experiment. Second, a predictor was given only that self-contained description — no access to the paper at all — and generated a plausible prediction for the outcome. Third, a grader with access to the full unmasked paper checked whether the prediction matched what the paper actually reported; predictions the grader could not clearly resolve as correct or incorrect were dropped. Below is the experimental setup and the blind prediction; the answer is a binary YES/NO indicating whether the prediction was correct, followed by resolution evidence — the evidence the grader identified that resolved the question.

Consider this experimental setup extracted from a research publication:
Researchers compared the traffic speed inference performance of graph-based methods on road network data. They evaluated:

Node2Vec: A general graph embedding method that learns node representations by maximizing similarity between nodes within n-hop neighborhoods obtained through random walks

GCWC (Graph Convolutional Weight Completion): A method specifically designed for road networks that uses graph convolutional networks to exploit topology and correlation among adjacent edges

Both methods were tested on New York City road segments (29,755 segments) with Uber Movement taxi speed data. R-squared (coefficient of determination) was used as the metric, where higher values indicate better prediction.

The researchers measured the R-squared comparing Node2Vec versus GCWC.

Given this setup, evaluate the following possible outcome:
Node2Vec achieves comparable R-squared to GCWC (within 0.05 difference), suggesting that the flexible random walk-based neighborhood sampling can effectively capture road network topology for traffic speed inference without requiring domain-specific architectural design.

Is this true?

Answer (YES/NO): YES